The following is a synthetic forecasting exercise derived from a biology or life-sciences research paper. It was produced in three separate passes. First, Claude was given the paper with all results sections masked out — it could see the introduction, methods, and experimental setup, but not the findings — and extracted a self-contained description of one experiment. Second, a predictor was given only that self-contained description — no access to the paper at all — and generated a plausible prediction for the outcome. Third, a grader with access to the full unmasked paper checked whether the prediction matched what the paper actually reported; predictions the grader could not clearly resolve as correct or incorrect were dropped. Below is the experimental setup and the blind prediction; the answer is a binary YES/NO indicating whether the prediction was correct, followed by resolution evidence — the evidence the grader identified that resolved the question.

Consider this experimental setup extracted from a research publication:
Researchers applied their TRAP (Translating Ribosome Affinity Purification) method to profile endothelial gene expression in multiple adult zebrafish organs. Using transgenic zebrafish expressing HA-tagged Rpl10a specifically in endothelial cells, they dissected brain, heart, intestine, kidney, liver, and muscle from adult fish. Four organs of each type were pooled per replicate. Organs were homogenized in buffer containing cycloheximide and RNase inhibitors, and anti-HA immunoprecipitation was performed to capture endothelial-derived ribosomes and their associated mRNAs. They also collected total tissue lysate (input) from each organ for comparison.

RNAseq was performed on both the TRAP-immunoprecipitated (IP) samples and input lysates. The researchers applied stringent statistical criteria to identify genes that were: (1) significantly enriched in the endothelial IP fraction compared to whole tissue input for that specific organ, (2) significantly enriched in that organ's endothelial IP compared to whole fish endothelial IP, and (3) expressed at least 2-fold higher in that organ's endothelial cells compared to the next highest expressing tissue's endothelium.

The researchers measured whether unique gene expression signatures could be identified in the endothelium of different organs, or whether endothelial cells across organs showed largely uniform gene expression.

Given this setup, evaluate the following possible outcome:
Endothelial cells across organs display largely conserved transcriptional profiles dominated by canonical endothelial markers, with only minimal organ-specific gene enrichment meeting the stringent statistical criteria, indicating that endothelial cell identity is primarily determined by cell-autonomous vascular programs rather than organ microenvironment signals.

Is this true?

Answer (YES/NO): NO